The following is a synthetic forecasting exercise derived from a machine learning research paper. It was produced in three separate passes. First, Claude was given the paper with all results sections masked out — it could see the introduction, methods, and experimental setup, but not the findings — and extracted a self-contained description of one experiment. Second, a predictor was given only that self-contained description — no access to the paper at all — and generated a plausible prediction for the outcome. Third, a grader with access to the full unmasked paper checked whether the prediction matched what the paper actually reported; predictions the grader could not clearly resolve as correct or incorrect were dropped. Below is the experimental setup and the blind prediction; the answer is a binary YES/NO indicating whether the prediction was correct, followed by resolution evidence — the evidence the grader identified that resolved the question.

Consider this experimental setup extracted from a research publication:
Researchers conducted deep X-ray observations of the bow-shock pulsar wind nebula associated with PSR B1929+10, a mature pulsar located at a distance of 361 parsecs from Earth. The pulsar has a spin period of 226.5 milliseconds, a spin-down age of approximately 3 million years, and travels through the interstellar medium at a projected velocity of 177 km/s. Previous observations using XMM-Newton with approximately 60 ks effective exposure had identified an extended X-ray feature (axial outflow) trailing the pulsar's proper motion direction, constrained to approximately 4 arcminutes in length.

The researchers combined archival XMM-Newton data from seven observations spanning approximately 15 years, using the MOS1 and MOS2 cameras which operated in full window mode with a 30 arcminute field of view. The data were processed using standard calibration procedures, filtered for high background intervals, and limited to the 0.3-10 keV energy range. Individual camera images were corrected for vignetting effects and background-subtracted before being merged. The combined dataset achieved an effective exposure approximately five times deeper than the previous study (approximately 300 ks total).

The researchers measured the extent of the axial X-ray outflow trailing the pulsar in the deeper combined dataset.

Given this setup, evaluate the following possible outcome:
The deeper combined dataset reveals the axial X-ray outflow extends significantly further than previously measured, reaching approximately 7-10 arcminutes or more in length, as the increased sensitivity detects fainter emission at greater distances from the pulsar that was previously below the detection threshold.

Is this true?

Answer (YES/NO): YES